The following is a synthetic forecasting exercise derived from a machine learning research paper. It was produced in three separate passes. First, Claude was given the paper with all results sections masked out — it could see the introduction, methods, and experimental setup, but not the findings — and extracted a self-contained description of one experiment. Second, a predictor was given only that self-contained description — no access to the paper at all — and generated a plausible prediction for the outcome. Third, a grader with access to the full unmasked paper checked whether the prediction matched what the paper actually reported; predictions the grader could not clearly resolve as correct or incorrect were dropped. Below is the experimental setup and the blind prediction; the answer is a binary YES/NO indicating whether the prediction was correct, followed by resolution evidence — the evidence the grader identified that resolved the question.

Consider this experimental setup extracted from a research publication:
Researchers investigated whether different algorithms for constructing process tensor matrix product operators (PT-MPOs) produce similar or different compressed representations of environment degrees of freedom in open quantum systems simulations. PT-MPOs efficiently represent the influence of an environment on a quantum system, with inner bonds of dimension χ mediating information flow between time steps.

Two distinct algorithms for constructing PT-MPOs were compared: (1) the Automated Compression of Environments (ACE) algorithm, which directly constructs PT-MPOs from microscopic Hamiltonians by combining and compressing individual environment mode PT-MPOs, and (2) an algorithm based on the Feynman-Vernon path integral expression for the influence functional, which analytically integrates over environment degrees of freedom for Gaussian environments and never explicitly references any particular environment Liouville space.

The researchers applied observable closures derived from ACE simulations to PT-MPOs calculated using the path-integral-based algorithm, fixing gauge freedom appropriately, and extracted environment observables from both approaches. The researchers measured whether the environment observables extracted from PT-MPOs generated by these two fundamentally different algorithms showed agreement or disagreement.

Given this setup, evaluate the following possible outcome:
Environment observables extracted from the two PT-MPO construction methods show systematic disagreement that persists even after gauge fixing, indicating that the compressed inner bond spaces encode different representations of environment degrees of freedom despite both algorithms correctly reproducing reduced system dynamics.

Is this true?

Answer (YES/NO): NO